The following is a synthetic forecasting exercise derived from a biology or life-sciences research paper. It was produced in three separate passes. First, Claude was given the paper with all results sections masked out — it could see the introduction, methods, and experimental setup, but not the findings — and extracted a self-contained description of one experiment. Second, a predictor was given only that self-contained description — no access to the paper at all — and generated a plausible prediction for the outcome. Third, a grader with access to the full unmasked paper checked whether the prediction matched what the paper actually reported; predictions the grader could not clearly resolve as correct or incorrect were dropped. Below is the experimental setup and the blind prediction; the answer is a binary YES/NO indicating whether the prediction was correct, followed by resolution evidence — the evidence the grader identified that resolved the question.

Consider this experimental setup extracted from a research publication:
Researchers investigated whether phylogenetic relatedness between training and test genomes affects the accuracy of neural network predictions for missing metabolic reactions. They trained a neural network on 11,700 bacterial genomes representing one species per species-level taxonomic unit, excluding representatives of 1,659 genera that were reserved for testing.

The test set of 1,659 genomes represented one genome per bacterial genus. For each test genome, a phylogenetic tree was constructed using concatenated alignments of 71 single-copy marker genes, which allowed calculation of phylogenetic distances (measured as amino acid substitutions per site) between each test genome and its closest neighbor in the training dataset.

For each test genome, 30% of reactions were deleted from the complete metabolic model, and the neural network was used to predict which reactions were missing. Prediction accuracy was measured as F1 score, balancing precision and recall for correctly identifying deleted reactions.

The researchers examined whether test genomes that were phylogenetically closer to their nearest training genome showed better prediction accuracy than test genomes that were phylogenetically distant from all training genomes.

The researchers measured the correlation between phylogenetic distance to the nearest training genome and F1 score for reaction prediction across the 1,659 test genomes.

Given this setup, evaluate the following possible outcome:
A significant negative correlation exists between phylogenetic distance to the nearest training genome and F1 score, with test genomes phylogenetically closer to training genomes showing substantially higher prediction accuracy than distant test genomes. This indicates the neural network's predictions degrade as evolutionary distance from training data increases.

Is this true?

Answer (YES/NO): YES